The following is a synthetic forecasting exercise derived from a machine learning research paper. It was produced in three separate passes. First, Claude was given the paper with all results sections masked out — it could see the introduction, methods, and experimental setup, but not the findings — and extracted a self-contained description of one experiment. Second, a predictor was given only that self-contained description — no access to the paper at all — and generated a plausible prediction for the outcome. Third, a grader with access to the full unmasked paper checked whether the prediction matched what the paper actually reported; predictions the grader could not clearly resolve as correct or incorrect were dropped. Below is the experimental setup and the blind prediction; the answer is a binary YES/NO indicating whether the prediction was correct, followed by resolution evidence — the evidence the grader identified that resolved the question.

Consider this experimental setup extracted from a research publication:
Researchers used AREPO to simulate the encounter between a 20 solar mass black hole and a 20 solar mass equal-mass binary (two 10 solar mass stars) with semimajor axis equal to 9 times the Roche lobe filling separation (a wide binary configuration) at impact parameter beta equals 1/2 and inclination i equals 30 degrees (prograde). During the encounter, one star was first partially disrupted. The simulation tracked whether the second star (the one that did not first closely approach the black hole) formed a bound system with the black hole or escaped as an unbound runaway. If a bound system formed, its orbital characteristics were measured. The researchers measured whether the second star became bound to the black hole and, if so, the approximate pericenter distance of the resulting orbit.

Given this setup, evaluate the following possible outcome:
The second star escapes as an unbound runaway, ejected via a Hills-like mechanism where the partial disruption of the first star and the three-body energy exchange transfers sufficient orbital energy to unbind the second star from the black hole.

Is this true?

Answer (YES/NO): NO